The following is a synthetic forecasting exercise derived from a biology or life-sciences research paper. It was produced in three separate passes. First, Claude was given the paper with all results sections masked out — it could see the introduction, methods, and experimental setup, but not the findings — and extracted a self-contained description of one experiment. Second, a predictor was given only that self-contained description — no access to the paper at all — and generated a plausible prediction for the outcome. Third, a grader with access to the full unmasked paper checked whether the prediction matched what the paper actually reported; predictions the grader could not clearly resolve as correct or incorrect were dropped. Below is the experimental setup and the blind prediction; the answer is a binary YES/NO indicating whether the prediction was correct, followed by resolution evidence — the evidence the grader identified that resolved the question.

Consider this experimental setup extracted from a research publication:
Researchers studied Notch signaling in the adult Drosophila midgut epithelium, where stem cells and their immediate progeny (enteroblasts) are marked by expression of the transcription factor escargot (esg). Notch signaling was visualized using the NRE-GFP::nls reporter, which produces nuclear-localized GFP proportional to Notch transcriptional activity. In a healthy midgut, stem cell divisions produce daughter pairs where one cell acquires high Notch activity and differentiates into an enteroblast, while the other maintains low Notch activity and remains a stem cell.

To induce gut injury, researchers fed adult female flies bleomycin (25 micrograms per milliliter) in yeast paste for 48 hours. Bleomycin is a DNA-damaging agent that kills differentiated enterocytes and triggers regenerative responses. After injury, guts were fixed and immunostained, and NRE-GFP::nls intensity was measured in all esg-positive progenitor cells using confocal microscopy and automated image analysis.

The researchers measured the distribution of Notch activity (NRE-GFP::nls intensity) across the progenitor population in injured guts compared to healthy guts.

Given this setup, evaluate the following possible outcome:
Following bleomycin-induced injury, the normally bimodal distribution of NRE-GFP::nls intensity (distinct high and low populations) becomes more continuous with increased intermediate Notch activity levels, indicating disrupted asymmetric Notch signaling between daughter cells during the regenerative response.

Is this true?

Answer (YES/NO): NO